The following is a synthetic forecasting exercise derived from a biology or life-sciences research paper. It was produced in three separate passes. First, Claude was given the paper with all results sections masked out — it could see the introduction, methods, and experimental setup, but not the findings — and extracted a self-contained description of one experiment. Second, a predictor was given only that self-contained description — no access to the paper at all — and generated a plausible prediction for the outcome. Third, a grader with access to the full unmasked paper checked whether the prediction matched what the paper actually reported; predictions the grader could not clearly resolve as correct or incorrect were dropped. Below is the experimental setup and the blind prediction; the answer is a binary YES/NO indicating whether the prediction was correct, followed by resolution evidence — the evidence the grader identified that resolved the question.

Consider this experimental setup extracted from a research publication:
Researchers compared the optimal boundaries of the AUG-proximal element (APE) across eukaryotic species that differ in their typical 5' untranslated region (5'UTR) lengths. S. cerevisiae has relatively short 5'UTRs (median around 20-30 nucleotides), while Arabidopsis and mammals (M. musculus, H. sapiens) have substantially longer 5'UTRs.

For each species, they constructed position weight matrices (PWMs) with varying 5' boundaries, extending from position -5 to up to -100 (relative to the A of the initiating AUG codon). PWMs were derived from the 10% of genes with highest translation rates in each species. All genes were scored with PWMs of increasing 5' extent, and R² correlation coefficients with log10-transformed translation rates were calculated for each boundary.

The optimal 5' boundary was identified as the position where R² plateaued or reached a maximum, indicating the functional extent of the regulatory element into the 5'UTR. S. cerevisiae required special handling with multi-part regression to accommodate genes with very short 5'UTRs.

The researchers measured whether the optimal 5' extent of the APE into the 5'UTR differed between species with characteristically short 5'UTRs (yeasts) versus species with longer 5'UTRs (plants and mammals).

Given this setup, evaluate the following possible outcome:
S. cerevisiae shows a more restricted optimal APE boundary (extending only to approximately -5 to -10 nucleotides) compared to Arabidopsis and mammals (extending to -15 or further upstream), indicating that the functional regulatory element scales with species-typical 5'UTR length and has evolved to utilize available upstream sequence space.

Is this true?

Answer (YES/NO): NO